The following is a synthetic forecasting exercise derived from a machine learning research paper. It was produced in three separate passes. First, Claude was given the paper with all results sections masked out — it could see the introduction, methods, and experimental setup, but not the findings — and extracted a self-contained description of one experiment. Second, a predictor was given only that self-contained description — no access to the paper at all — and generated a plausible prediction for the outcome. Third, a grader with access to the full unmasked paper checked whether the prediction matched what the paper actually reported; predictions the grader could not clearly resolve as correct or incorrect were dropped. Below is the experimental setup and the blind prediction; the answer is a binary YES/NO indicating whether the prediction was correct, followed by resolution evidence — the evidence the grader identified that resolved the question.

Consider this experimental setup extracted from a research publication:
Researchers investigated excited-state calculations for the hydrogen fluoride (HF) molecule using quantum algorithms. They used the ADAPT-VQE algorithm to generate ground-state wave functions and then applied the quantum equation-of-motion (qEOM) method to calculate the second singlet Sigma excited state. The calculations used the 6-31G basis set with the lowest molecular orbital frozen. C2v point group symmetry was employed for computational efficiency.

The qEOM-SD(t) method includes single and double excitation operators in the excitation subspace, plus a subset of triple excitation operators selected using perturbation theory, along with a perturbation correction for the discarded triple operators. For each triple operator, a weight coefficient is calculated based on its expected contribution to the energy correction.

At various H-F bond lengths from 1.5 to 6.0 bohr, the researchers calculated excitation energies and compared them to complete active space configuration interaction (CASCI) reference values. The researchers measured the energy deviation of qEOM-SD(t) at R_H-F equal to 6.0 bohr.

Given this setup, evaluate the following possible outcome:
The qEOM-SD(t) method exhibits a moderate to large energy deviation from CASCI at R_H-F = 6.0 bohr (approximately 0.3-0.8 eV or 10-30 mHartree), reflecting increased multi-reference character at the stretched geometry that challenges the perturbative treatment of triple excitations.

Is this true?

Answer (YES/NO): NO